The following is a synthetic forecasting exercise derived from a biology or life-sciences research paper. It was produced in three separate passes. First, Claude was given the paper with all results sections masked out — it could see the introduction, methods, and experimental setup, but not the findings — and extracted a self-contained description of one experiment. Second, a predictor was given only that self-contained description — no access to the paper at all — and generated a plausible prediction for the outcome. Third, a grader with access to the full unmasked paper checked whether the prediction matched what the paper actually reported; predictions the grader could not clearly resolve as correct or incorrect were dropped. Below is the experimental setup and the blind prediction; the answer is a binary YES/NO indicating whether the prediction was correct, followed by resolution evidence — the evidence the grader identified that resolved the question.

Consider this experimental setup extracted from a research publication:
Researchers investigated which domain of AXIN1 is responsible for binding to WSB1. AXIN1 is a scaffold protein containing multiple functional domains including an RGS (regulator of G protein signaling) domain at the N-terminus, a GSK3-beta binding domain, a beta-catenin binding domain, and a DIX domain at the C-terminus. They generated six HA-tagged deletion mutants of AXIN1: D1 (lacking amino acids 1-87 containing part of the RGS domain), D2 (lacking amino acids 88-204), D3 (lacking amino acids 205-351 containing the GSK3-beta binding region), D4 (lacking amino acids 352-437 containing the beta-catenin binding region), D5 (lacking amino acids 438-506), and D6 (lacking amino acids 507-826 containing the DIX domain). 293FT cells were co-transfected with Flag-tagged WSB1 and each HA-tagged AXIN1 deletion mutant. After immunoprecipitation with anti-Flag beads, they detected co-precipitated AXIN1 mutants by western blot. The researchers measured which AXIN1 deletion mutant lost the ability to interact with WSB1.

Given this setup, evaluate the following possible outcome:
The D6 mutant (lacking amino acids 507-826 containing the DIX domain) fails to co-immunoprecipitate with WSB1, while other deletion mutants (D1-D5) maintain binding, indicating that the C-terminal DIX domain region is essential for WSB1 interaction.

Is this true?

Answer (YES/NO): NO